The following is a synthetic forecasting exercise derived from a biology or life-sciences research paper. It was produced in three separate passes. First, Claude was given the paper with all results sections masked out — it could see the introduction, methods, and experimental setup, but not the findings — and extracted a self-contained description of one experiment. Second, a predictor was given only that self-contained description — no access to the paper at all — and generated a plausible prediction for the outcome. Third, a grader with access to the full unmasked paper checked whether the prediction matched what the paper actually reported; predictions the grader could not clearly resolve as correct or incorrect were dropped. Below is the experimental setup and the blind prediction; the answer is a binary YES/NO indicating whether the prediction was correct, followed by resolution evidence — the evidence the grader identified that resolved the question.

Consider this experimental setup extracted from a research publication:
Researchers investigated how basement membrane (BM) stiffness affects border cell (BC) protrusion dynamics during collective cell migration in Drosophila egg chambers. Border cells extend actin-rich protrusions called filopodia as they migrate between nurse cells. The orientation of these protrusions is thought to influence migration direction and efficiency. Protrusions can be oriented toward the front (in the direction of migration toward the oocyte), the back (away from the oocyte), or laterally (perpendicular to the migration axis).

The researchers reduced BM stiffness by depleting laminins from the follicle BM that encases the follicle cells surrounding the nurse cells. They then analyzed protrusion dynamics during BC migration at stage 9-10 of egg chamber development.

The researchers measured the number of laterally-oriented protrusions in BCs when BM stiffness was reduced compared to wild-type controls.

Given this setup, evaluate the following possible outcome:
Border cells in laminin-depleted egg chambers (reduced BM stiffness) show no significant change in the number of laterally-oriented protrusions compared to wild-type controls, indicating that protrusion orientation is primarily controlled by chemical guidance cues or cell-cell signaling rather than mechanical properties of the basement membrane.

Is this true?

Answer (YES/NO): NO